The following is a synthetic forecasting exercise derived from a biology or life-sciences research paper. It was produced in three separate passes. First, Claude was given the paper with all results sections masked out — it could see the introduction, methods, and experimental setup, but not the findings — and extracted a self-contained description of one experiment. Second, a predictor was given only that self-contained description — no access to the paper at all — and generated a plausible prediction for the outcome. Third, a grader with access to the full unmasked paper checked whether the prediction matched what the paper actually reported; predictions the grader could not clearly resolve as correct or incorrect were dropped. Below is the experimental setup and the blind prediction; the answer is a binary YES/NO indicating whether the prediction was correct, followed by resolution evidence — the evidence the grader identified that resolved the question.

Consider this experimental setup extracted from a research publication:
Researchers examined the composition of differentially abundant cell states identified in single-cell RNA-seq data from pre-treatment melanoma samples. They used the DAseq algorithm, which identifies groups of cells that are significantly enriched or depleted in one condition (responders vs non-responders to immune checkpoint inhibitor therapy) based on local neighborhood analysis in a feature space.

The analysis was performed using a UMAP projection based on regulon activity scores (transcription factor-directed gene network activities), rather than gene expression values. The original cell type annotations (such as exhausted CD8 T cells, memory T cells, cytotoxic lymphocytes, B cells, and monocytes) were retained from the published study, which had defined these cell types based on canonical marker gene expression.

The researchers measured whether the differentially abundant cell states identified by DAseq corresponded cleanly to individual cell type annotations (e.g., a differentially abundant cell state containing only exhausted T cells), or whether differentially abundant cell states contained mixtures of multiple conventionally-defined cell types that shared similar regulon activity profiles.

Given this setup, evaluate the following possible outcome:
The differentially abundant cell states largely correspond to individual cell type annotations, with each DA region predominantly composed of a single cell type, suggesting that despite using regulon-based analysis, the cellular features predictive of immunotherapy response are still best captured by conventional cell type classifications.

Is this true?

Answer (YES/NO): NO